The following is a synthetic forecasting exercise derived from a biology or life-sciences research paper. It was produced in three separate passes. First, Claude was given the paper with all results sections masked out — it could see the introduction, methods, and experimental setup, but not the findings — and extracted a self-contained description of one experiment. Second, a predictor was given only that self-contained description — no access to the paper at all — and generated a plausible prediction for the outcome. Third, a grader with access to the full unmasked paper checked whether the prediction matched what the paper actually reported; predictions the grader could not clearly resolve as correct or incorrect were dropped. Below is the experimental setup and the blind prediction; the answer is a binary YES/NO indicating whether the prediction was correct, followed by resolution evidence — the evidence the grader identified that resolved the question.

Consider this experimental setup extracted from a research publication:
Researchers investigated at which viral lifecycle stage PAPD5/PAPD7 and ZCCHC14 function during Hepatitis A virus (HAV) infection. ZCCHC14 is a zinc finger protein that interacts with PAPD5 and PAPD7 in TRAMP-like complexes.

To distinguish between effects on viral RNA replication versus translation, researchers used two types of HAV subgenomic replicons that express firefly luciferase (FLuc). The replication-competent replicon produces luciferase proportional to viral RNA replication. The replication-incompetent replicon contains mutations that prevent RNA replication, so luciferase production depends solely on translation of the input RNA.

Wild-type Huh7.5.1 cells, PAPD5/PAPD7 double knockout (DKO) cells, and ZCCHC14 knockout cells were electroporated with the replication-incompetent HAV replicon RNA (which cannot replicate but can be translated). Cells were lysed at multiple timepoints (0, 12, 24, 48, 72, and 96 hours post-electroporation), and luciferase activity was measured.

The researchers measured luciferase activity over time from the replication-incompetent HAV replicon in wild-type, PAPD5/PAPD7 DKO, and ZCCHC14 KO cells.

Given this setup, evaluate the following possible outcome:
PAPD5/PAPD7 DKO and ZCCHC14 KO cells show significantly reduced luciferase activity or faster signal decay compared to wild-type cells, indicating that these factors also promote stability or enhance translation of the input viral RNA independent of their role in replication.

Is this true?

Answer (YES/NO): YES